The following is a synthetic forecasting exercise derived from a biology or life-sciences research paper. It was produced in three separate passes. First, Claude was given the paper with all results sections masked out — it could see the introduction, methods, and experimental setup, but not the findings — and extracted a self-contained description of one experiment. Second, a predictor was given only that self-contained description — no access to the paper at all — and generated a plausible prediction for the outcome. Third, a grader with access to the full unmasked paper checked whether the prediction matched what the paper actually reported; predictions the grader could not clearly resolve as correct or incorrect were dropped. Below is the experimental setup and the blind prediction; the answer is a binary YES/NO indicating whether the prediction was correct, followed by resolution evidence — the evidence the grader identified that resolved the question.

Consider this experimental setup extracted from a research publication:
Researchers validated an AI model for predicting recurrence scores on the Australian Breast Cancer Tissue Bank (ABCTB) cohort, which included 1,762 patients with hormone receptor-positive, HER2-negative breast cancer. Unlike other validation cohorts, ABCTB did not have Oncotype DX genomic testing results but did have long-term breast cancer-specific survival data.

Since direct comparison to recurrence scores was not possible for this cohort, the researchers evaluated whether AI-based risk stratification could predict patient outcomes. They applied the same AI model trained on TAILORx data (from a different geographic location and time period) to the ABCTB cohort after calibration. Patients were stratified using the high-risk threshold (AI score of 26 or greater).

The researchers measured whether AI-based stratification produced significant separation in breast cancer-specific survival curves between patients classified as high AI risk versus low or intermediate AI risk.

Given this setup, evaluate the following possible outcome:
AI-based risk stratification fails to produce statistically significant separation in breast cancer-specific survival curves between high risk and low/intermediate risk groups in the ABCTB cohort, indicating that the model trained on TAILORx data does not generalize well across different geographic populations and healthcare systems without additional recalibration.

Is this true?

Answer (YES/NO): NO